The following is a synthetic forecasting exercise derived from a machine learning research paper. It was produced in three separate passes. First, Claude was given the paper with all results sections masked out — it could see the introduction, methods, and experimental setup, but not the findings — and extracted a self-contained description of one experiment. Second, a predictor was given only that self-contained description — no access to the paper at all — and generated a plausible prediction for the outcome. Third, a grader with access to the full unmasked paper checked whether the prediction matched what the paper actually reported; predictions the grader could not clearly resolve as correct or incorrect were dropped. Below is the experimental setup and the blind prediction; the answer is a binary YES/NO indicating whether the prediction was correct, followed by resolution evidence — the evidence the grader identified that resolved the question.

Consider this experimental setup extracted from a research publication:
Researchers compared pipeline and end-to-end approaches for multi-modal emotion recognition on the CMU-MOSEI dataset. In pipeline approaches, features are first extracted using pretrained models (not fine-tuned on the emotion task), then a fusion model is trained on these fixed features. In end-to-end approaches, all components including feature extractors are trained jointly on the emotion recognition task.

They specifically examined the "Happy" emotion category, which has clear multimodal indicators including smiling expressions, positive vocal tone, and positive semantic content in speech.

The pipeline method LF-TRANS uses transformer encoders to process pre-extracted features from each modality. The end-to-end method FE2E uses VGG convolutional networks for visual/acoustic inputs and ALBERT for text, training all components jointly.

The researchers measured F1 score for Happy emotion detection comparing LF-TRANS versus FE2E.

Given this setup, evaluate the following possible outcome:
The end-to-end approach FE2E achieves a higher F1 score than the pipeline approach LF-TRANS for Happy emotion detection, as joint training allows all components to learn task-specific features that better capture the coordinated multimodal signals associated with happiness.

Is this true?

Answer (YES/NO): NO